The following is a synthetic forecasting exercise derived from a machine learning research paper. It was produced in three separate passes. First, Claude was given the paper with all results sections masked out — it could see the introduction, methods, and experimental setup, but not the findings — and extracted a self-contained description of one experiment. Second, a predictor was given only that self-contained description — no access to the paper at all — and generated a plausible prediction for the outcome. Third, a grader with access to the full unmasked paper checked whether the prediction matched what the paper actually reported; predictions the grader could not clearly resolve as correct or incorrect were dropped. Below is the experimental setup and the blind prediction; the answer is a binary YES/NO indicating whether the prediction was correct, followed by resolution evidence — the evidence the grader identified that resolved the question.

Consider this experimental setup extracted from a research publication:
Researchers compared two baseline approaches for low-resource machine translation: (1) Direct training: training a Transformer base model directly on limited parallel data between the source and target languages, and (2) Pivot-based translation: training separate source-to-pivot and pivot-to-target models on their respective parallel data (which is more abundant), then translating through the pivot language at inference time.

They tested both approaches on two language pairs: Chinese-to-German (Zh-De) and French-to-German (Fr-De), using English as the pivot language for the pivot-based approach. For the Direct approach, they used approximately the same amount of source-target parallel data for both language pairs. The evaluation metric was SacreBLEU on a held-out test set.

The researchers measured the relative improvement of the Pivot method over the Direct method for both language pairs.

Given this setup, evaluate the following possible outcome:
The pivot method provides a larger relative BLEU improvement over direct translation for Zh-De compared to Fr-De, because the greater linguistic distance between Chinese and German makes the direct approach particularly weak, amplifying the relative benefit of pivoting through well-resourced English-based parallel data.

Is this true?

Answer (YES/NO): NO